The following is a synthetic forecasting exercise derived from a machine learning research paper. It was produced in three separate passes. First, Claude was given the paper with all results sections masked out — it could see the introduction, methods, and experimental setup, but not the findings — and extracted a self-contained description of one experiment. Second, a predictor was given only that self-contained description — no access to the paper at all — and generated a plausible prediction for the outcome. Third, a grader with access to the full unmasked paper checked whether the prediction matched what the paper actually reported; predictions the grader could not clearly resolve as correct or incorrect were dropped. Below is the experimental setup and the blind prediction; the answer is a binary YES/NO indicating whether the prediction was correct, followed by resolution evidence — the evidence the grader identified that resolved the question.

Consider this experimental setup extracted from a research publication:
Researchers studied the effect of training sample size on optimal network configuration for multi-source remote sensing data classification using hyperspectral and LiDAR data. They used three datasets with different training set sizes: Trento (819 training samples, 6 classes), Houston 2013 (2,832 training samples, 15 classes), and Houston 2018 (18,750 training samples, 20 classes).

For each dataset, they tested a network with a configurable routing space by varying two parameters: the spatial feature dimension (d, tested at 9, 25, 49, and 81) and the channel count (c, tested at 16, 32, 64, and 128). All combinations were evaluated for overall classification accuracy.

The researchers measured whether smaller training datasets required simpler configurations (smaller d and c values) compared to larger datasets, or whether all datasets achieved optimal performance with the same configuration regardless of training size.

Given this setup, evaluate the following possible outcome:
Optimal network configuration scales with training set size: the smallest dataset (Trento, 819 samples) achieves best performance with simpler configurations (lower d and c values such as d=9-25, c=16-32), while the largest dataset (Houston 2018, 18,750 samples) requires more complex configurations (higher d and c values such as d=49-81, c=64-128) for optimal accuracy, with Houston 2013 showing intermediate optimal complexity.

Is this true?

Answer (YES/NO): NO